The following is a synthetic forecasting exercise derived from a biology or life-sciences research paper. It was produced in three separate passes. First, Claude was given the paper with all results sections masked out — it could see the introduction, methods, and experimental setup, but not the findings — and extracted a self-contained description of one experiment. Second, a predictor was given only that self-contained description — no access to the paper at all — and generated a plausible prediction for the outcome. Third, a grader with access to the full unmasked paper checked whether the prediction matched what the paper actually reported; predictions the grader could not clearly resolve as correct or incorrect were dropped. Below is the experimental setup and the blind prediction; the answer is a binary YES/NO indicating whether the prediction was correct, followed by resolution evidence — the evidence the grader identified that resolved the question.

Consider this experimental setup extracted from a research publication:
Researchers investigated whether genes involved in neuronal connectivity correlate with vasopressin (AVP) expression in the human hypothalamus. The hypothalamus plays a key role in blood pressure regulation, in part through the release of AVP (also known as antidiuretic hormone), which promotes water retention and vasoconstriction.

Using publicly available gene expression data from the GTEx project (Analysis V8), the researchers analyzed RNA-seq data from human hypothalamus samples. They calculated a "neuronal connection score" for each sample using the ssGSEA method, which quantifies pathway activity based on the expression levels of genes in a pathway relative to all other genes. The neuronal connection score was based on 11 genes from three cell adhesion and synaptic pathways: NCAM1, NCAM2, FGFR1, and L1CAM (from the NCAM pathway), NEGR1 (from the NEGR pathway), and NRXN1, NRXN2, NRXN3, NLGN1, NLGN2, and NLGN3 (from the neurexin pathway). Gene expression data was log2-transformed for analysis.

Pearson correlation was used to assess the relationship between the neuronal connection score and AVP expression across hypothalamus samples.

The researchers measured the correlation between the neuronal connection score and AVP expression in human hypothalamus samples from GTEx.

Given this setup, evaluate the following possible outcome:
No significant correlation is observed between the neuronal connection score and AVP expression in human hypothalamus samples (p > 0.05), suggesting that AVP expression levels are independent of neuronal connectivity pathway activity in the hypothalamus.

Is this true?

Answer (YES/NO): NO